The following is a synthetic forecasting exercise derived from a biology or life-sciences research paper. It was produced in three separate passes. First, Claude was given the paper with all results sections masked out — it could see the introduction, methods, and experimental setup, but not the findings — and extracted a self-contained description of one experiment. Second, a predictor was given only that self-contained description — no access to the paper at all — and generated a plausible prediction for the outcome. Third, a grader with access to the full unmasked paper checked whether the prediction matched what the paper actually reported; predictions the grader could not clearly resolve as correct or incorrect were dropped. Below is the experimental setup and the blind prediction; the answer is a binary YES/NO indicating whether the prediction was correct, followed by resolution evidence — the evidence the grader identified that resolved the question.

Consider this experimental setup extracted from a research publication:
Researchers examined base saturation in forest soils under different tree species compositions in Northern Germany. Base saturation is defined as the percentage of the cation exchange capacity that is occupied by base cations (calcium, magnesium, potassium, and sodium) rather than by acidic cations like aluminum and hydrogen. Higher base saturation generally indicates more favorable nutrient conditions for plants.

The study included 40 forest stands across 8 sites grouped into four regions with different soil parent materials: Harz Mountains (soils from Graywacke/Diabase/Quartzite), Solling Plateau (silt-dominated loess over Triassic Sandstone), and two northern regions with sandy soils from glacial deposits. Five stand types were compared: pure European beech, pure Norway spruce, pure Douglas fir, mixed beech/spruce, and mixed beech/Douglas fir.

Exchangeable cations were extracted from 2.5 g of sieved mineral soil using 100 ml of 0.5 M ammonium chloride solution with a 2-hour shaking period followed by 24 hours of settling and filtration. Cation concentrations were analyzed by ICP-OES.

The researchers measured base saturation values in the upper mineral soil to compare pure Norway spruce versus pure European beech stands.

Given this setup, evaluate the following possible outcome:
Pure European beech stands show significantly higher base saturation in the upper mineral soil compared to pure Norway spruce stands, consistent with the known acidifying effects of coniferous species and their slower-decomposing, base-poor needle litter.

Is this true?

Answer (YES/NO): YES